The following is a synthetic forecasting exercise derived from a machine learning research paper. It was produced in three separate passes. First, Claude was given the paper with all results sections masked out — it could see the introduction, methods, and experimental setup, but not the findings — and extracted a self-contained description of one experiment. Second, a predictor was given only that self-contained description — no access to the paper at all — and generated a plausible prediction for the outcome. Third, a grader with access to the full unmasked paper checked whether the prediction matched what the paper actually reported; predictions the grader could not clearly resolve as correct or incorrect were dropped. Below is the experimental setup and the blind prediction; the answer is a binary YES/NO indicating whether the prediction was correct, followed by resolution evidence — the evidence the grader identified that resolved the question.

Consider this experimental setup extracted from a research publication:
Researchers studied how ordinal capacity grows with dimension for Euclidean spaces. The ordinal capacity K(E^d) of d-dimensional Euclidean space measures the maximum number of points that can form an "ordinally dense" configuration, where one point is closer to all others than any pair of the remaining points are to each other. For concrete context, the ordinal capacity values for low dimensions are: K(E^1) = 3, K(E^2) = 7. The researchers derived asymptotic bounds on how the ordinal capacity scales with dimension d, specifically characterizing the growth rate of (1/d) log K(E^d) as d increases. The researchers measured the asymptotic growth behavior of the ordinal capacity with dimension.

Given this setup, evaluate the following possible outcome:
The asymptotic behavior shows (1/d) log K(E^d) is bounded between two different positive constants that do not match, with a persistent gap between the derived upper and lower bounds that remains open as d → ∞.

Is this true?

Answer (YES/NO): YES